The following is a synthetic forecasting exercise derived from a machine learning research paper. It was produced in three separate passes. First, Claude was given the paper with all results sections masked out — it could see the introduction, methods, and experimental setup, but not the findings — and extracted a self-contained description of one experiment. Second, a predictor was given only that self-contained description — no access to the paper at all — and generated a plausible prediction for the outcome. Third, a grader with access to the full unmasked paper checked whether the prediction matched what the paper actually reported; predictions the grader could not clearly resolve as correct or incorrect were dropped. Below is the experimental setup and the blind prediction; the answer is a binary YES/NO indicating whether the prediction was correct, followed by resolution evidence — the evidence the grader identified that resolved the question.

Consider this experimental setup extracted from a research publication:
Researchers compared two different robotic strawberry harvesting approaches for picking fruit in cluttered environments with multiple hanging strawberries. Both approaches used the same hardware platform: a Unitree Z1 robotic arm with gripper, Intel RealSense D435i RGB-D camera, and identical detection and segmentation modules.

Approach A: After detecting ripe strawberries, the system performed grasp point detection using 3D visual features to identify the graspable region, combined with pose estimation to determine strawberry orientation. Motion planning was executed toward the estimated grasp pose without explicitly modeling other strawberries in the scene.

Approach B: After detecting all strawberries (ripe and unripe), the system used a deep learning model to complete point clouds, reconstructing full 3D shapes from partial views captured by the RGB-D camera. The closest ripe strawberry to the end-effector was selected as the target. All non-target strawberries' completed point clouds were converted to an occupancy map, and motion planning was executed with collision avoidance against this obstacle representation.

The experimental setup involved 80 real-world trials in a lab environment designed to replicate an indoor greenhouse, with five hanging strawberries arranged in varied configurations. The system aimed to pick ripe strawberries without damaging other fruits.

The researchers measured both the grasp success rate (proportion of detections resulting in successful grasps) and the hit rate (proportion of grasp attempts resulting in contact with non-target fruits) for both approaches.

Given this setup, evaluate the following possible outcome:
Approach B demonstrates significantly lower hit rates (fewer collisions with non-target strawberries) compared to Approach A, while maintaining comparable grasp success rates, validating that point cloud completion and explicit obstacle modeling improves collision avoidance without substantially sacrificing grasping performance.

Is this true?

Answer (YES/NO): NO